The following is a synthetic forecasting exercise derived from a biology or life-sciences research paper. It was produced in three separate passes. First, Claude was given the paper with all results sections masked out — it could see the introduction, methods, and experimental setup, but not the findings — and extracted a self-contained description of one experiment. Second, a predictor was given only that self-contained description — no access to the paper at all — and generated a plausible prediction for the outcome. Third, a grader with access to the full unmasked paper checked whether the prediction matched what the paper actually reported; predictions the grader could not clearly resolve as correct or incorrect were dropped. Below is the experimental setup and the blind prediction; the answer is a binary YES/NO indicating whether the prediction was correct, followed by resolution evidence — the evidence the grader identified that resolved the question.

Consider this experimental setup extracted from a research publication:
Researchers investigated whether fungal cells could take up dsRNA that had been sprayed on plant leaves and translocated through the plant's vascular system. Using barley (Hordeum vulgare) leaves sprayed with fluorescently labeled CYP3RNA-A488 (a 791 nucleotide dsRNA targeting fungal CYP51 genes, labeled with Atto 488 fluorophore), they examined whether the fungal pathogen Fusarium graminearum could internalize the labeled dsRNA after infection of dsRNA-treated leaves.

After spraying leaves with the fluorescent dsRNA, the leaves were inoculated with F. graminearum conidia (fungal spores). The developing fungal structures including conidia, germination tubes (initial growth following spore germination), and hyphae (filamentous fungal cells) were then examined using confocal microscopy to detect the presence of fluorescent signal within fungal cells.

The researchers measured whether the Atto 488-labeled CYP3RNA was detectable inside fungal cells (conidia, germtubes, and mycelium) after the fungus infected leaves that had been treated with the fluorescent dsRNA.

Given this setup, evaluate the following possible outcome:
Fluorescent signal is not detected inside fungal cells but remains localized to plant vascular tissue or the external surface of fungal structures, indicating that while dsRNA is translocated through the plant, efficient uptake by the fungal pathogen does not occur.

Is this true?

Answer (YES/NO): NO